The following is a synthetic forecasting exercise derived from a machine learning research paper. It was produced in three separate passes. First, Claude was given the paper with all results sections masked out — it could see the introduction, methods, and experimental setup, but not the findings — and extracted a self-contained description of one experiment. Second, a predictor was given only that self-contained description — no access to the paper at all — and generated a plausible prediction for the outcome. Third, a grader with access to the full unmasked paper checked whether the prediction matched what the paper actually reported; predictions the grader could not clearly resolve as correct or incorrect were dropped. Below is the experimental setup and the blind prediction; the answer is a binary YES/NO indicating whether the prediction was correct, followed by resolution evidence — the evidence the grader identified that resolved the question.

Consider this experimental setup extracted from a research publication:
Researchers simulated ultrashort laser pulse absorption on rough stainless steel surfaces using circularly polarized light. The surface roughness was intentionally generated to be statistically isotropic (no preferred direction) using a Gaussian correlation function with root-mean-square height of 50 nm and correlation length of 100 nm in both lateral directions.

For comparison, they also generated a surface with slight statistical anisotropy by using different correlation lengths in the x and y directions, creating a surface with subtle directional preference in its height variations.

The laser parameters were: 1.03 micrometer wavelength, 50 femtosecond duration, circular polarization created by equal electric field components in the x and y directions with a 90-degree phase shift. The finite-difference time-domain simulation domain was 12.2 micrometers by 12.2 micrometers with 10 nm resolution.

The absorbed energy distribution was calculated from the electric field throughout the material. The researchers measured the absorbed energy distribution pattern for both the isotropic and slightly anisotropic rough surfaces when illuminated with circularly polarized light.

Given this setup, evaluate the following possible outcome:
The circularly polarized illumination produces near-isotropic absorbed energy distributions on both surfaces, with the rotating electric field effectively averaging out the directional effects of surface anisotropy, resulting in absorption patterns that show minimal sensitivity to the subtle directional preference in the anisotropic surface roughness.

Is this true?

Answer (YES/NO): NO